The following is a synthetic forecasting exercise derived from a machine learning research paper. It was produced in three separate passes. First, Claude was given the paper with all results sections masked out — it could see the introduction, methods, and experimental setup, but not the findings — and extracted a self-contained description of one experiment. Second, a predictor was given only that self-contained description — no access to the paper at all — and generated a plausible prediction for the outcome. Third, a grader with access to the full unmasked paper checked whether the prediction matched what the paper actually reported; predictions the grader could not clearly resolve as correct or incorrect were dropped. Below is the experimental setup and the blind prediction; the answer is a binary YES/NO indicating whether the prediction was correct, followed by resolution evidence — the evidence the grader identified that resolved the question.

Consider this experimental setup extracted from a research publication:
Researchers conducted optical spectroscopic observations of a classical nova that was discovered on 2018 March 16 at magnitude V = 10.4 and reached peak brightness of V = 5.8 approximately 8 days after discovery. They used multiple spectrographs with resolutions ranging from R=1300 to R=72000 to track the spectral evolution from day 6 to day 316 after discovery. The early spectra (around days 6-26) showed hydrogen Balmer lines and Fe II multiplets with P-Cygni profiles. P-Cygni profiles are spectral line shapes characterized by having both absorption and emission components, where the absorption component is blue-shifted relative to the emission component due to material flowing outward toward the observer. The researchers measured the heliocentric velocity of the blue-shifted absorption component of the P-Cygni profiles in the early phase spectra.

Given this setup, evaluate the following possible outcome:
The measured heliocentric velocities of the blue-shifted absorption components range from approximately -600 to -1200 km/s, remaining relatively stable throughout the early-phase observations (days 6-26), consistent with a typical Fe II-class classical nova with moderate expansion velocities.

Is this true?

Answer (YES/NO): NO